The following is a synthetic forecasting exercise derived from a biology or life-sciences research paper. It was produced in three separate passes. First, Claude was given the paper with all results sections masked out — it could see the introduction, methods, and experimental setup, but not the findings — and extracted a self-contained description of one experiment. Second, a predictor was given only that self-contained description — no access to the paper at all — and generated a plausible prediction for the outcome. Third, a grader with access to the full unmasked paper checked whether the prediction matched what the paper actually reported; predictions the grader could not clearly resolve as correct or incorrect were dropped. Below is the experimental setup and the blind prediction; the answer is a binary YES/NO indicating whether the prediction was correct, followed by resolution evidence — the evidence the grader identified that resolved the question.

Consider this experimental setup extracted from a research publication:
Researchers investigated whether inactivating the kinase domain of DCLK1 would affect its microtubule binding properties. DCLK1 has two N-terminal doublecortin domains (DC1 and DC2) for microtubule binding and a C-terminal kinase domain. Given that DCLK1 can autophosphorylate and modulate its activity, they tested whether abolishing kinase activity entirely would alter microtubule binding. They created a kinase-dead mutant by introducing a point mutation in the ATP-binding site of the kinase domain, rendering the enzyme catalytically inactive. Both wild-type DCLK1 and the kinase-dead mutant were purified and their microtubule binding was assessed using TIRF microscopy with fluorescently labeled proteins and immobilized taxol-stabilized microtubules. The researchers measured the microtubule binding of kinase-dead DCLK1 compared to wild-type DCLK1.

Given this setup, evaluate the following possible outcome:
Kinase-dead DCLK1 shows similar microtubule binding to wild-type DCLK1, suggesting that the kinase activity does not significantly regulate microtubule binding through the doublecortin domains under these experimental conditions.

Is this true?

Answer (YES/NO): NO